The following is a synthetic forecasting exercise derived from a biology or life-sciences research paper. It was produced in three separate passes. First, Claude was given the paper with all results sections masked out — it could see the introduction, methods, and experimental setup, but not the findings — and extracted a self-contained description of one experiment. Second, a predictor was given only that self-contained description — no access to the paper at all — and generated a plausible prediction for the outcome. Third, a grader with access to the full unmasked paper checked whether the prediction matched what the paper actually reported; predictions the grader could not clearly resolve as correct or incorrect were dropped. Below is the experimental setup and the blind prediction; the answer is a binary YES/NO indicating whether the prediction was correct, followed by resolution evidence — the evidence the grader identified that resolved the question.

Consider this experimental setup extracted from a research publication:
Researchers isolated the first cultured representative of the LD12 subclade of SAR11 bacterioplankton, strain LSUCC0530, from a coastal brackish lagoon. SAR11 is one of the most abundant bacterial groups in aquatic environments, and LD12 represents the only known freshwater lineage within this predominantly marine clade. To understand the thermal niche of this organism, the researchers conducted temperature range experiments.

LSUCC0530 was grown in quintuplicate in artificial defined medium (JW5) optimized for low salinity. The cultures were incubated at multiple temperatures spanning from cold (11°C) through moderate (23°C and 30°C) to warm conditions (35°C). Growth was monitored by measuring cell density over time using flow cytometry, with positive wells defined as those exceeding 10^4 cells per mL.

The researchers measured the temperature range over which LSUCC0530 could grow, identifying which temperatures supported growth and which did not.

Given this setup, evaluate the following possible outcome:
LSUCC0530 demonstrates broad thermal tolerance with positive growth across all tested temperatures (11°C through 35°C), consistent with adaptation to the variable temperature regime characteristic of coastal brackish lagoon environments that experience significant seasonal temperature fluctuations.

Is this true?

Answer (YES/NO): NO